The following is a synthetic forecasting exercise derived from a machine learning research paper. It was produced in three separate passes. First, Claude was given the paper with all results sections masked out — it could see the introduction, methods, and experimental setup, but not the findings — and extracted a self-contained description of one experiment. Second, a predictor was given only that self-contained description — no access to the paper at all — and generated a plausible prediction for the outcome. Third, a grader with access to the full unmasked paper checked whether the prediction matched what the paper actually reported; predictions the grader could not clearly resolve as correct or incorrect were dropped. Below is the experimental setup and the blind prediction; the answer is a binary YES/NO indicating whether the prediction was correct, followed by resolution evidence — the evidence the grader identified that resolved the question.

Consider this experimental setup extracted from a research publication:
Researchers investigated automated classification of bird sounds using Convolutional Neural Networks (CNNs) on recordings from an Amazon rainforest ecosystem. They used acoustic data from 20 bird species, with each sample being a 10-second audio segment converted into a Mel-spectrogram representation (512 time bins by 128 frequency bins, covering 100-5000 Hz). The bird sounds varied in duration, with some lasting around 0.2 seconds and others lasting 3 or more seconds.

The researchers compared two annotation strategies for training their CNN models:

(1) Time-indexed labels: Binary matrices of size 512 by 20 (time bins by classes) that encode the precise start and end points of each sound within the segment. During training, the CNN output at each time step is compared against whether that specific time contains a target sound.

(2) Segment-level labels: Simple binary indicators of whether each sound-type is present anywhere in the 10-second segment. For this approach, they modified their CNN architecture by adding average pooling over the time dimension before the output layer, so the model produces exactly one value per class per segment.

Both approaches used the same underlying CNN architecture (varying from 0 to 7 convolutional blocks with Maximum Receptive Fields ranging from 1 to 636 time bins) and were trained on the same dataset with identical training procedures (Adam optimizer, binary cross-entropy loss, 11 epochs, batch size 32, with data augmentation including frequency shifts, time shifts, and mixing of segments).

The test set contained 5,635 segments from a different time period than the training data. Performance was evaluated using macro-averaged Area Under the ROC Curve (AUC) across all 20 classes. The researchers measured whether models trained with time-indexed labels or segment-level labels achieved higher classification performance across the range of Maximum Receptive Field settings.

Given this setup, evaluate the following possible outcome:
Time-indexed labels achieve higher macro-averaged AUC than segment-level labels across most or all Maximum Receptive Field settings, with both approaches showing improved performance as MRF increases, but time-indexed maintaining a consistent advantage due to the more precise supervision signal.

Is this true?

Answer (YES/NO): NO